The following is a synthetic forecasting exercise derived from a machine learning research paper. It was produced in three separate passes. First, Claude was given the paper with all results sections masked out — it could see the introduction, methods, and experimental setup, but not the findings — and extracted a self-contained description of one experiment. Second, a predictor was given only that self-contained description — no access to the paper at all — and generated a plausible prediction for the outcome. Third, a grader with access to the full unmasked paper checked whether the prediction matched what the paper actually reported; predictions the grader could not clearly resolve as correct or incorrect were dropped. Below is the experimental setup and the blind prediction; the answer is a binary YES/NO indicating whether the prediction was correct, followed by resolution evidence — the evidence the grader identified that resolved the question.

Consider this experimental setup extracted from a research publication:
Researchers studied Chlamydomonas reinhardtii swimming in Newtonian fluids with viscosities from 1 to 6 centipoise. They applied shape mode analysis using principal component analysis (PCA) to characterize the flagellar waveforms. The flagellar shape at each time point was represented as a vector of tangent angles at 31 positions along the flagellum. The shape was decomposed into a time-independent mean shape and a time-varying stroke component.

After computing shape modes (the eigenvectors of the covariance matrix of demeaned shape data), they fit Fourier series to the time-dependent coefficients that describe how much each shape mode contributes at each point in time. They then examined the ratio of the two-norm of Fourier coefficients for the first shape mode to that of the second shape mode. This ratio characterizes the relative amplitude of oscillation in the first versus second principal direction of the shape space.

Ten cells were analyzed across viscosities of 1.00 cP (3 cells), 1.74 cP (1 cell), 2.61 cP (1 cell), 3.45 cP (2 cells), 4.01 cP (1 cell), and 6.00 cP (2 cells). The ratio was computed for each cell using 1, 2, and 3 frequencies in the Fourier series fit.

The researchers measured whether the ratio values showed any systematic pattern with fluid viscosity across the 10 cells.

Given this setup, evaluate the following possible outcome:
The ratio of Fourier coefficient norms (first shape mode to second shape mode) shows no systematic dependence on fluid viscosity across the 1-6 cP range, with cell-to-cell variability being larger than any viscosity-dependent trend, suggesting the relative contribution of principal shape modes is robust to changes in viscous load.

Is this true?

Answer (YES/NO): NO